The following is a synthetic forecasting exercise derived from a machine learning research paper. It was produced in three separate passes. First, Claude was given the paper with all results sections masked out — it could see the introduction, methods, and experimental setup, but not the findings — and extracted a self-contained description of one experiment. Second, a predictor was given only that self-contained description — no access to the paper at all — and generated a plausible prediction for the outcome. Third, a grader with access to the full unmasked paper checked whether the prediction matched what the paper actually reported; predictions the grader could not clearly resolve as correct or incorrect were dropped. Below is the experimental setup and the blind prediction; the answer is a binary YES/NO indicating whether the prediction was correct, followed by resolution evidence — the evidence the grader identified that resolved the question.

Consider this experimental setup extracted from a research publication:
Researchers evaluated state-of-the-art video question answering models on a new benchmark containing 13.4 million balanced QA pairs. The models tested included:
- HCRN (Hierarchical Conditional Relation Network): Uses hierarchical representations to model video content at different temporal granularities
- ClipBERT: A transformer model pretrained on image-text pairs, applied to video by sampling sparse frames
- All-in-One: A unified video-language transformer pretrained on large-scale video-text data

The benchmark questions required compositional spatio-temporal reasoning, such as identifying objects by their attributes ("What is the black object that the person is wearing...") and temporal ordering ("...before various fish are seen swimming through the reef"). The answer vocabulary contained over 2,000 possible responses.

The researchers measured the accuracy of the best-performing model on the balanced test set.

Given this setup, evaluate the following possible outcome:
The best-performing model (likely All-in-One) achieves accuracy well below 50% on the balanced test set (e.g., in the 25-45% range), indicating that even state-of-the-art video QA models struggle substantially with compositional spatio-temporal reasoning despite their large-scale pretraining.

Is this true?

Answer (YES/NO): YES